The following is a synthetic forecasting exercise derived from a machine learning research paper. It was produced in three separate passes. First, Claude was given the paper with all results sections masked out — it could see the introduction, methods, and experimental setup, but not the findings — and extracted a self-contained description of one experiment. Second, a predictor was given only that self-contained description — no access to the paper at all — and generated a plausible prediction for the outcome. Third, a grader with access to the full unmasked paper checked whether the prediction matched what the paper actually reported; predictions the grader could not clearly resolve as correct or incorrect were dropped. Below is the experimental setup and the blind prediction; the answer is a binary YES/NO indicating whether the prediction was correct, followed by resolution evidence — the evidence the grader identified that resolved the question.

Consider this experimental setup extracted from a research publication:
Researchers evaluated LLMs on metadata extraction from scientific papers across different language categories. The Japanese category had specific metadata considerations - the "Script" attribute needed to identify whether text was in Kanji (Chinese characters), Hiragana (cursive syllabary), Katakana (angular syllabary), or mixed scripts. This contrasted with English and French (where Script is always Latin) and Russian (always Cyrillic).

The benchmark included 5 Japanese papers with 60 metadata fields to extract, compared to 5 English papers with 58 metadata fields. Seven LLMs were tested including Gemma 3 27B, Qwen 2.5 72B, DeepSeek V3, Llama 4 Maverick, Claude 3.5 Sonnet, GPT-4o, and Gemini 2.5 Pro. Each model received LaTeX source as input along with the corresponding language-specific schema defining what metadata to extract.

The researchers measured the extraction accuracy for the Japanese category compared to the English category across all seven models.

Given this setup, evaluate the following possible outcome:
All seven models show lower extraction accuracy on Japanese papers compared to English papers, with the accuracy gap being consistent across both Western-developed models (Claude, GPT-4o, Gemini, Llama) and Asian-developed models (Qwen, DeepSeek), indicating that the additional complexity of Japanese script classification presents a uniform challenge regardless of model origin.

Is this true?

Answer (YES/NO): NO